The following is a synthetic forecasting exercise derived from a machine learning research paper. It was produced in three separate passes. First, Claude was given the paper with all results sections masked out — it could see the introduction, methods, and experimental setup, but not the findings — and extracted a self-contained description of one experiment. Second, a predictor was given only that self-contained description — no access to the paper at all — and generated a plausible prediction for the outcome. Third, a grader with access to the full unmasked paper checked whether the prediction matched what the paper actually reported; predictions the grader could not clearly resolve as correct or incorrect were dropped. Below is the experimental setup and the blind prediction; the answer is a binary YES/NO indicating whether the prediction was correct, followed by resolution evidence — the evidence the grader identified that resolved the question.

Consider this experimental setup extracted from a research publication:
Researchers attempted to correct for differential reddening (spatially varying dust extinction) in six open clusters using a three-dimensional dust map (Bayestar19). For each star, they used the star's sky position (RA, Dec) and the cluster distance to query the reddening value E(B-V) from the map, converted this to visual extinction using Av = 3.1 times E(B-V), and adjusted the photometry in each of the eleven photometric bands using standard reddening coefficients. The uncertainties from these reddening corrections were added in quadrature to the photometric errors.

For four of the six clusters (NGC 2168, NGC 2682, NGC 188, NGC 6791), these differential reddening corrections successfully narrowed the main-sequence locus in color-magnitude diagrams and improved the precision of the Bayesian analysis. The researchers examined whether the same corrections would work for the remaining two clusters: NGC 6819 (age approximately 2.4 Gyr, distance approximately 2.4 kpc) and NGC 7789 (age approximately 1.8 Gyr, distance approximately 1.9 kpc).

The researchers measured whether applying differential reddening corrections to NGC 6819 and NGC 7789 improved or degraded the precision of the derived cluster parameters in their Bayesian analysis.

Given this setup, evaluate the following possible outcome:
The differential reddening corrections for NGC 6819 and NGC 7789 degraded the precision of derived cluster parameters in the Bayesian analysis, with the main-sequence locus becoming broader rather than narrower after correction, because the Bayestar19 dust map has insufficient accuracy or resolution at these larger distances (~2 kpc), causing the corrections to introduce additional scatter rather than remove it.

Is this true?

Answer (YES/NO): NO